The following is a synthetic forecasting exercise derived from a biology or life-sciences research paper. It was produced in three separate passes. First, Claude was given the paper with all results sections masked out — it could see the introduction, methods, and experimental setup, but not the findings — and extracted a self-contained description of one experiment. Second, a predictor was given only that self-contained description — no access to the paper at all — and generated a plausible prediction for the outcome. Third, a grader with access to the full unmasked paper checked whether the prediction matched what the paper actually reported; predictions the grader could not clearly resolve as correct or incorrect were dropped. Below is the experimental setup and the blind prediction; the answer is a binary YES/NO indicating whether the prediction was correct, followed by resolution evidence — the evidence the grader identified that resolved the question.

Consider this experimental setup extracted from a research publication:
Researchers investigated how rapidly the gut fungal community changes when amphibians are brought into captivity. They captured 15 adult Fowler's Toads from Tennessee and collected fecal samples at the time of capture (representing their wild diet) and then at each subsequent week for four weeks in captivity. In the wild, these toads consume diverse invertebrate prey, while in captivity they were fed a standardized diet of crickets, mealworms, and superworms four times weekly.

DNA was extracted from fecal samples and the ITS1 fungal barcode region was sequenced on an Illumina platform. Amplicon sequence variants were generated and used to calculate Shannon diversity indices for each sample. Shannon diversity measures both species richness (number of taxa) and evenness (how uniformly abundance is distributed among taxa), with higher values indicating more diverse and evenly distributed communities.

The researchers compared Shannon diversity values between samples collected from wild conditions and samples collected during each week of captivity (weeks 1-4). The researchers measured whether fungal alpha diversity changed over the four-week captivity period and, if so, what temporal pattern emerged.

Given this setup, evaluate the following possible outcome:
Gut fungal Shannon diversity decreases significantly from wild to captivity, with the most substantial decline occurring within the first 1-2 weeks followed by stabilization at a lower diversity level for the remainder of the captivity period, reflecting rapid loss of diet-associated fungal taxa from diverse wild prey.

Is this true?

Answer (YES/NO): NO